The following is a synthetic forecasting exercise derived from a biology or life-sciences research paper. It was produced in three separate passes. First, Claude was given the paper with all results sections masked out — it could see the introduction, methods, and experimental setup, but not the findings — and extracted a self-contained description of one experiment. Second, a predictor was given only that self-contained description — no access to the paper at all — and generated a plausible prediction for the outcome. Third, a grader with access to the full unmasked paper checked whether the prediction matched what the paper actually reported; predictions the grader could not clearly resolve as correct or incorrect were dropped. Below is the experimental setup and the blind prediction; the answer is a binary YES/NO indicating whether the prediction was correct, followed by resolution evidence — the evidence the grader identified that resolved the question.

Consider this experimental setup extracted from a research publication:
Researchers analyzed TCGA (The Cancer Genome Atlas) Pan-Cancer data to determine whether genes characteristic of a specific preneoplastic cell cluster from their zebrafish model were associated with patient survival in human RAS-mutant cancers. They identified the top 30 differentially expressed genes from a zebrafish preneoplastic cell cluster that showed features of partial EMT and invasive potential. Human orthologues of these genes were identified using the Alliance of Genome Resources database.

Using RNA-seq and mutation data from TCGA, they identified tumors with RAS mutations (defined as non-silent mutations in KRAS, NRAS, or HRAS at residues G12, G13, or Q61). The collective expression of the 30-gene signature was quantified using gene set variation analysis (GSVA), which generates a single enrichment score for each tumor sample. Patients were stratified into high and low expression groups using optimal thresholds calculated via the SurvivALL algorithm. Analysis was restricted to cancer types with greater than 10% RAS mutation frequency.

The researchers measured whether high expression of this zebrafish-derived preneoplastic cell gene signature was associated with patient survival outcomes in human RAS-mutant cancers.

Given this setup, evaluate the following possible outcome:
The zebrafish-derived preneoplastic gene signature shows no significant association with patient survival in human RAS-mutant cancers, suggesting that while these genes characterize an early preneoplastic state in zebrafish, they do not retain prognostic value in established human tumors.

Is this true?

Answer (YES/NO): NO